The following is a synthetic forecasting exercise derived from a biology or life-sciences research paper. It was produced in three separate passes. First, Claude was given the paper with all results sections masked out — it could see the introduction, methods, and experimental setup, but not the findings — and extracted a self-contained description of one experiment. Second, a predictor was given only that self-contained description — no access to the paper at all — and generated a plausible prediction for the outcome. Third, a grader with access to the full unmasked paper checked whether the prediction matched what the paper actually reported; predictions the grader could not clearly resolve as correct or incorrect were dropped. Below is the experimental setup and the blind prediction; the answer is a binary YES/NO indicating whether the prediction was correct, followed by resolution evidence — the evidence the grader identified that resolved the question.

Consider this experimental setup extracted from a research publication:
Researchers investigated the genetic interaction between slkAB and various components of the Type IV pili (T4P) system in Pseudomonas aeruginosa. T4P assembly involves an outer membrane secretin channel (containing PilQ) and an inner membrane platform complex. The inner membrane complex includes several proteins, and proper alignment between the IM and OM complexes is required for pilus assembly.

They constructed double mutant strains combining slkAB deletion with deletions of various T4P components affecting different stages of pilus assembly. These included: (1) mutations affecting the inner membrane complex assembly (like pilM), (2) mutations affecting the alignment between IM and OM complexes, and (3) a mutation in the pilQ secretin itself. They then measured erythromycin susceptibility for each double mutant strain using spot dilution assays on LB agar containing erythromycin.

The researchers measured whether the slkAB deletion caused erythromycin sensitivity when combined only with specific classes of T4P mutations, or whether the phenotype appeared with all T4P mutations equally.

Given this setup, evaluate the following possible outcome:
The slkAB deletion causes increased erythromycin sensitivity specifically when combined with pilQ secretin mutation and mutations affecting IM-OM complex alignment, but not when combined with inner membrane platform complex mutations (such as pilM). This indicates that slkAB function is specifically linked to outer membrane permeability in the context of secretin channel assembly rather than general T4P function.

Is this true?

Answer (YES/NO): NO